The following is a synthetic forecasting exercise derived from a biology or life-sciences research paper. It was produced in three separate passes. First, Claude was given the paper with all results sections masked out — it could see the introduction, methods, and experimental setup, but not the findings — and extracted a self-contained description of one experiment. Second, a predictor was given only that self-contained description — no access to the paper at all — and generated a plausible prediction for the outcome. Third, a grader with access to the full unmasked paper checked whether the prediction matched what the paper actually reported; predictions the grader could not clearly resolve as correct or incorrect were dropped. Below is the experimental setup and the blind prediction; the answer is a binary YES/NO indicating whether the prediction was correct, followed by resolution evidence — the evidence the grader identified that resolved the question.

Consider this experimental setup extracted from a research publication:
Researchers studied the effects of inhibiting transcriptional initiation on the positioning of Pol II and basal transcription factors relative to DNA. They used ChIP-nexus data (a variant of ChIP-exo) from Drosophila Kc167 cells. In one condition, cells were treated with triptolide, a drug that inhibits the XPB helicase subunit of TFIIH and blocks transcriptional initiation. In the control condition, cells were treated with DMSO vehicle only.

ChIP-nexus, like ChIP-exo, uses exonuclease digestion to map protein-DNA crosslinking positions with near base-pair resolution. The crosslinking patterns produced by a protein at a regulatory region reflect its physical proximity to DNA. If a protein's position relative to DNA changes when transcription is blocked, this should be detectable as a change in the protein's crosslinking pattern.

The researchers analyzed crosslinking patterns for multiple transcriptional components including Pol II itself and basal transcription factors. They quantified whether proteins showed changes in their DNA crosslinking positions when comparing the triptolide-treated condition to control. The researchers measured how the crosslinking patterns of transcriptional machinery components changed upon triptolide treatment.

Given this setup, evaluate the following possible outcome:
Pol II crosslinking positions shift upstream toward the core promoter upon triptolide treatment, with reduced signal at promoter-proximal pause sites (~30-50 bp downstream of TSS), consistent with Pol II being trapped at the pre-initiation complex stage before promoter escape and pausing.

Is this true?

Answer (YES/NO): YES